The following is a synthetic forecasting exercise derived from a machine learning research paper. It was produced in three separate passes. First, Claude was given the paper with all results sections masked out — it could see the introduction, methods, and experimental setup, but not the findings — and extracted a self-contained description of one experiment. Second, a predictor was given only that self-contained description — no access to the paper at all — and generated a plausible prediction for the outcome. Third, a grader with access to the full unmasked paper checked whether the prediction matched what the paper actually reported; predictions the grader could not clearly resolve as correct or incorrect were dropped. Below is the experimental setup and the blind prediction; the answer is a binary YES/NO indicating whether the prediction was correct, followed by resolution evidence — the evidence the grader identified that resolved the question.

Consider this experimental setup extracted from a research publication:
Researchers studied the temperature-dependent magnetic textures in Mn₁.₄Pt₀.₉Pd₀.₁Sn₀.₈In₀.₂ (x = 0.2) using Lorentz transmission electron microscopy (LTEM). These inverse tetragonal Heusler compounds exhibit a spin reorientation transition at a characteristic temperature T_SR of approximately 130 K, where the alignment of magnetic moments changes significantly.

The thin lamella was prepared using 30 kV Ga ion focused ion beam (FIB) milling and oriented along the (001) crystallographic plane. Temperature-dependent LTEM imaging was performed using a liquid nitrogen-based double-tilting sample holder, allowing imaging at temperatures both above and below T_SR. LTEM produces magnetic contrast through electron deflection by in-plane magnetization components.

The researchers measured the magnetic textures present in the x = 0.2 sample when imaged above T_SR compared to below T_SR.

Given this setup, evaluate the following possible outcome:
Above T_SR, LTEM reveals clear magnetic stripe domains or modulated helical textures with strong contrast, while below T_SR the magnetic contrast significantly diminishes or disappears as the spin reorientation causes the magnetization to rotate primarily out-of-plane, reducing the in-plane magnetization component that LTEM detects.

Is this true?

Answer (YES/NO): NO